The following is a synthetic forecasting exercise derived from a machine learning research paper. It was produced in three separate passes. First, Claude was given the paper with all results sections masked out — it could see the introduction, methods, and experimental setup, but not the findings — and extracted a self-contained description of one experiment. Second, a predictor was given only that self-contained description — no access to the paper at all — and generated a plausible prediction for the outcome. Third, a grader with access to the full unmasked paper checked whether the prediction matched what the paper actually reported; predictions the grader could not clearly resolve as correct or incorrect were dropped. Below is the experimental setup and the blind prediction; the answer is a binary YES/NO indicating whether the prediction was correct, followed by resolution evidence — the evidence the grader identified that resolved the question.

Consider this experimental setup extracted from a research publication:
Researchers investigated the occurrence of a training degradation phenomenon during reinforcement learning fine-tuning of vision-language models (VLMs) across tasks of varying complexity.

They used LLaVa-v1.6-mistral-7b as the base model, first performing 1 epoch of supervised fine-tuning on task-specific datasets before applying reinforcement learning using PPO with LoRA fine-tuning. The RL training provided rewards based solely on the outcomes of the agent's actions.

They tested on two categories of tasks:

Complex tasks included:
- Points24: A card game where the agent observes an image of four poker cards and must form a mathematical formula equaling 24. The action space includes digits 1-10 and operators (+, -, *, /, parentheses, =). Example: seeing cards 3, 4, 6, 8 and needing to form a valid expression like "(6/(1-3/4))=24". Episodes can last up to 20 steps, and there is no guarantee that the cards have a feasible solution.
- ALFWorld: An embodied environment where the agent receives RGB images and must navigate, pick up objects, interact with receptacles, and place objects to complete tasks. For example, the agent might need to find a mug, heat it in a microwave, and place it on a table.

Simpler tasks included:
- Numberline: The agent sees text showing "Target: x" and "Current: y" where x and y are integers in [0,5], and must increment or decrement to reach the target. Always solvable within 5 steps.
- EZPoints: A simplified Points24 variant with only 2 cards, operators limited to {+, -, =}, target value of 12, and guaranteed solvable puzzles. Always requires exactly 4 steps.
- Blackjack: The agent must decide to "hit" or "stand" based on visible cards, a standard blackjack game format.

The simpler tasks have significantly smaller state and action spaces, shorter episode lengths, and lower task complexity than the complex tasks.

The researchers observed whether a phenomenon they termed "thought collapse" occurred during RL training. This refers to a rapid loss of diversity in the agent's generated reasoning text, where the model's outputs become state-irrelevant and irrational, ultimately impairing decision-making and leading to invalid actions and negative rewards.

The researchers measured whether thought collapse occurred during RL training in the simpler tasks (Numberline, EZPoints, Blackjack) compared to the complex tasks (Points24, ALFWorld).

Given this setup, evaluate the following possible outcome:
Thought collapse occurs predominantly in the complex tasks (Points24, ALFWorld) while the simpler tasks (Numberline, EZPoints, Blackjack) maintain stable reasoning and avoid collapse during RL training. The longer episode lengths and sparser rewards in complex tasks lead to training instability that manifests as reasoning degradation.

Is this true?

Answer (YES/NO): YES